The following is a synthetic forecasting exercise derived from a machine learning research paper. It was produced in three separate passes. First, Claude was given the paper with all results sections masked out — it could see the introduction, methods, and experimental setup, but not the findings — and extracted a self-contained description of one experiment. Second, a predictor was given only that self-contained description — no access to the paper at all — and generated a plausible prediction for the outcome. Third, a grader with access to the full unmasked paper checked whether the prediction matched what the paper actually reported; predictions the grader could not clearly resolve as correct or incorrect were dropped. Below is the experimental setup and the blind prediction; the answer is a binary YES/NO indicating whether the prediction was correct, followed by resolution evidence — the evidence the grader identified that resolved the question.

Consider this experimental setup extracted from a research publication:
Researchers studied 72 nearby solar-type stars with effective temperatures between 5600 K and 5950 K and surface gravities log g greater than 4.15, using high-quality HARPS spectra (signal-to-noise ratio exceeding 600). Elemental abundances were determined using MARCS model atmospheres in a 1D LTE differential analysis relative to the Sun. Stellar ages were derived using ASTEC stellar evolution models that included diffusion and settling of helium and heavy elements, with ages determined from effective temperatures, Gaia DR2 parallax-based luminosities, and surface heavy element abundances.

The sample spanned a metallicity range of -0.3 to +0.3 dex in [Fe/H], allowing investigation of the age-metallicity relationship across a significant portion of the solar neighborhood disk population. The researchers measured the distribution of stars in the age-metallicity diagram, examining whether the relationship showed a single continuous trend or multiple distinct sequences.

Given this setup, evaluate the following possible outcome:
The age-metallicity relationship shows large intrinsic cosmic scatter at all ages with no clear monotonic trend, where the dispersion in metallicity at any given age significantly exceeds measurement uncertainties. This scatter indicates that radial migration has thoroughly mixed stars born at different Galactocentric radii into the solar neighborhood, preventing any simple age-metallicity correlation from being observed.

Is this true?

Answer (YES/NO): NO